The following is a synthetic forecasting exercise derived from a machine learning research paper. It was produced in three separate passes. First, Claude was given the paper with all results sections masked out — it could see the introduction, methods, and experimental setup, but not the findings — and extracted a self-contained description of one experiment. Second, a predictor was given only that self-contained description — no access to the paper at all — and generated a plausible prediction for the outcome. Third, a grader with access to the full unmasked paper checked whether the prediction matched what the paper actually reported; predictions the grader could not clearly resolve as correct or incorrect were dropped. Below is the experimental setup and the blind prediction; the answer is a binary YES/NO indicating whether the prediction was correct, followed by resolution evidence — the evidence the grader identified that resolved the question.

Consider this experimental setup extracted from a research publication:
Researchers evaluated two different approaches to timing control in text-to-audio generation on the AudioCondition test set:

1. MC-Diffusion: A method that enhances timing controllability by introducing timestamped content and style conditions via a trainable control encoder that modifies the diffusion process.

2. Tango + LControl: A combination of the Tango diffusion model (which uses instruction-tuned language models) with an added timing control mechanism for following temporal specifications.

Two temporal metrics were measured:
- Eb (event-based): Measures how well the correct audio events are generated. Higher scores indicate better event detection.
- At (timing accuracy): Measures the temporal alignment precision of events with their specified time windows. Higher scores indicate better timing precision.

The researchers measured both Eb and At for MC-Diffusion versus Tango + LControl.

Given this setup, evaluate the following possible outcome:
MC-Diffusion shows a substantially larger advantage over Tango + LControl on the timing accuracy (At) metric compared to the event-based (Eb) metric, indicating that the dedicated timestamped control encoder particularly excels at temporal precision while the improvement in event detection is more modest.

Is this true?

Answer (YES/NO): NO